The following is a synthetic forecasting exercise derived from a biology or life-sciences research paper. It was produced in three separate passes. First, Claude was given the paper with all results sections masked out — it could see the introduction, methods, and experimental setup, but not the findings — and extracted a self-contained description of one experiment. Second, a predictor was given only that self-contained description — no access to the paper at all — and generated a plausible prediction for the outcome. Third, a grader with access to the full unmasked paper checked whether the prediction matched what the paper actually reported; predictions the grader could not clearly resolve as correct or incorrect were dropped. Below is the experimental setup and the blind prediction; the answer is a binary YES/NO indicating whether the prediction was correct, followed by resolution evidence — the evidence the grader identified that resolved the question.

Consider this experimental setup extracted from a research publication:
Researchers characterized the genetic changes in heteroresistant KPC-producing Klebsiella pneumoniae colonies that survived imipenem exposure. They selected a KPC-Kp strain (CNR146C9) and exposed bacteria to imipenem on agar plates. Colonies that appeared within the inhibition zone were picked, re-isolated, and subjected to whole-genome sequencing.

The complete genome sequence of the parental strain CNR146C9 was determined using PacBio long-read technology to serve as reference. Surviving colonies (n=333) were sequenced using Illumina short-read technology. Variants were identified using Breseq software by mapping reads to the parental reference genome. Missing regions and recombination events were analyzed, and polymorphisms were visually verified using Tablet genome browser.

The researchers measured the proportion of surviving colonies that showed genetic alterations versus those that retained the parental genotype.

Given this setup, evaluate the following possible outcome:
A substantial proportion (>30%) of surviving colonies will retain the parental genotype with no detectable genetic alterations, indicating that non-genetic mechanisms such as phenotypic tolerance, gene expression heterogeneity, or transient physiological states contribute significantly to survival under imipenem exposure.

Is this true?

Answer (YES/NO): YES